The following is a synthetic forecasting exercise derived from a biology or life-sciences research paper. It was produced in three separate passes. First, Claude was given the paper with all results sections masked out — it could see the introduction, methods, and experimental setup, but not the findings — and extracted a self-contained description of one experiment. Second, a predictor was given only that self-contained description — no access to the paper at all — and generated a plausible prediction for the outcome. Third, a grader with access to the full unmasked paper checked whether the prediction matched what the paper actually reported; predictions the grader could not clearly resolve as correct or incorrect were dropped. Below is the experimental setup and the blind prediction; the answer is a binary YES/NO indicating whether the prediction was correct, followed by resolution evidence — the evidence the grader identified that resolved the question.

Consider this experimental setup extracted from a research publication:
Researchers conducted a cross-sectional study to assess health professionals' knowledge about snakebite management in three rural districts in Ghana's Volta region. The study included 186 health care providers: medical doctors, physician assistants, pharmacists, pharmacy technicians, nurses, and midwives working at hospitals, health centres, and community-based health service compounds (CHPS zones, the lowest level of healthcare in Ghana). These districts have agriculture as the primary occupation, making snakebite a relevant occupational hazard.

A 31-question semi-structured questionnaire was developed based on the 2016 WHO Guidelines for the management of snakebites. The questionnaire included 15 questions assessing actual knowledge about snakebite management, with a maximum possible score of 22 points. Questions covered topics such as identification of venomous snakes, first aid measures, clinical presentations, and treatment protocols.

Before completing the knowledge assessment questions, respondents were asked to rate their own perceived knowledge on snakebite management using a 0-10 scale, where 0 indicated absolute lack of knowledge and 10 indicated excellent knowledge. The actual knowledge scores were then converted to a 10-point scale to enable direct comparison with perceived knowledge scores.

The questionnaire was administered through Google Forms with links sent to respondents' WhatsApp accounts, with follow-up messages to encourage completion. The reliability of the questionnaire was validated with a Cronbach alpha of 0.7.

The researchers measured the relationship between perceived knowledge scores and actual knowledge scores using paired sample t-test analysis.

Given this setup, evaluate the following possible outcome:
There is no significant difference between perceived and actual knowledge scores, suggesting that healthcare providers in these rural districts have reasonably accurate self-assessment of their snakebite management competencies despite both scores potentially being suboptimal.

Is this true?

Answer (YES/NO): NO